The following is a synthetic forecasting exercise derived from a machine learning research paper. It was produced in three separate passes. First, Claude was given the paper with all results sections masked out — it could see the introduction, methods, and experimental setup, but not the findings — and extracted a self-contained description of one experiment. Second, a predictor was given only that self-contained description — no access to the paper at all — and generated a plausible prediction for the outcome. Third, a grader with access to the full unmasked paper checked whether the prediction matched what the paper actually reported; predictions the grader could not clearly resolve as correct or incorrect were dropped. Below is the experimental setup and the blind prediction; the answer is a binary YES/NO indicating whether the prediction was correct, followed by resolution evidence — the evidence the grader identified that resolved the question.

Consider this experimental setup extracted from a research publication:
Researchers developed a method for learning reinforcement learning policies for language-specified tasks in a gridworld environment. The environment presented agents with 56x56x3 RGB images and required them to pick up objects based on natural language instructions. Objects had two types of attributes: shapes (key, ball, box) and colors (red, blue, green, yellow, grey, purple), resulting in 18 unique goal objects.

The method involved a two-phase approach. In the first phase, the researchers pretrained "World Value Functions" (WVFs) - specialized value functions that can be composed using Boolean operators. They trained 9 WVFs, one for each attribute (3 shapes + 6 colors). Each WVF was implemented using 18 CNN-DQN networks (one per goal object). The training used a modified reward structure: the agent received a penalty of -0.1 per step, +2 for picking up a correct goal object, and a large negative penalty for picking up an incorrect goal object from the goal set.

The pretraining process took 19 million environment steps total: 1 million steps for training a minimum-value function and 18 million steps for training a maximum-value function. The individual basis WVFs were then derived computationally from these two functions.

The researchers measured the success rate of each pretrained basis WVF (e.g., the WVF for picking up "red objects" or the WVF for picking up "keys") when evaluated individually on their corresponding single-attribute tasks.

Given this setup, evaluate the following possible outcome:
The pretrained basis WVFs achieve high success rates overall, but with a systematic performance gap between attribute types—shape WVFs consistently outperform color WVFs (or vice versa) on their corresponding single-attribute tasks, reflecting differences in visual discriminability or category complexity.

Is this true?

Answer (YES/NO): NO